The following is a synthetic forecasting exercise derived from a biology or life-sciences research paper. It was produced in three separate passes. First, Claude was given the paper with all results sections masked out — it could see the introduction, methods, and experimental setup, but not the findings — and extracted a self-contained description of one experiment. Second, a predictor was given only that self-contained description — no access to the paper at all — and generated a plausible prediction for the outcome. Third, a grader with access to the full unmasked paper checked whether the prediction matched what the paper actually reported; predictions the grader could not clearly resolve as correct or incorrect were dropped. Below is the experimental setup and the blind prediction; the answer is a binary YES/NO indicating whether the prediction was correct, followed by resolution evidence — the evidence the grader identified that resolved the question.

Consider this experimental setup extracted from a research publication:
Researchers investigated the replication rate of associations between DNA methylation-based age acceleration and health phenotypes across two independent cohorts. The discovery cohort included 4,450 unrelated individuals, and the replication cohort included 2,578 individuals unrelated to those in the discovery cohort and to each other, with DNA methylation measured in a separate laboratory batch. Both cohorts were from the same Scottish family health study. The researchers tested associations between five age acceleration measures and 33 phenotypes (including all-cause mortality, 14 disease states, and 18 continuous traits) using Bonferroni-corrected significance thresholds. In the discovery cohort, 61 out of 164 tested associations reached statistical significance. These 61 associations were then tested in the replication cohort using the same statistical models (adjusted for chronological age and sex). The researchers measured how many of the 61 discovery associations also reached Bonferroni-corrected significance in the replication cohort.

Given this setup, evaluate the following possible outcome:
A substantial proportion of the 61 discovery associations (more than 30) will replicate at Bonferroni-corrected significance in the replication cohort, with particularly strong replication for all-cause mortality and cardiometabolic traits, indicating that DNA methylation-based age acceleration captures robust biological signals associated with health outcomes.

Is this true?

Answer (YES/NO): YES